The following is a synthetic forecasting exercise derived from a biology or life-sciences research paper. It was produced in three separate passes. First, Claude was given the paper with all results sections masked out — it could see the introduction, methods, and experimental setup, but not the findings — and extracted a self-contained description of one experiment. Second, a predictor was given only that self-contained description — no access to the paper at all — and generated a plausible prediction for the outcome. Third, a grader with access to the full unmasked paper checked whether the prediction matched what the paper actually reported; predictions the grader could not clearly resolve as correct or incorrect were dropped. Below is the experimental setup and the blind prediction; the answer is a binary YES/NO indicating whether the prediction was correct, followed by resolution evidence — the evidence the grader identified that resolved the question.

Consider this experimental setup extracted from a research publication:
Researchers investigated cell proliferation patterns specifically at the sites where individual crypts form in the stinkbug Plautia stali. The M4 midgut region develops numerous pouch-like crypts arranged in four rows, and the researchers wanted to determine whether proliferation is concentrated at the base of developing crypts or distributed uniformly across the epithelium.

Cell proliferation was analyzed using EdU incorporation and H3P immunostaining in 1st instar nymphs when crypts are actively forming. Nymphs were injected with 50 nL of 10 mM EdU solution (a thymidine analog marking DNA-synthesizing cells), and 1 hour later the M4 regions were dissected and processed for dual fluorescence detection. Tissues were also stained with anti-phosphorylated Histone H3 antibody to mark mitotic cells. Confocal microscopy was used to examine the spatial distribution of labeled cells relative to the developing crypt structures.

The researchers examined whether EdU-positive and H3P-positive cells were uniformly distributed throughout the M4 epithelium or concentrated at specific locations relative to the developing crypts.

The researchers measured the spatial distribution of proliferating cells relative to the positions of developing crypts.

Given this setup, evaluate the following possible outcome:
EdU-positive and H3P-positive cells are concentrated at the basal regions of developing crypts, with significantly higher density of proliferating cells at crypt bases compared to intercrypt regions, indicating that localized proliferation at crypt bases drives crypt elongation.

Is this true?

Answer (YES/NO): NO